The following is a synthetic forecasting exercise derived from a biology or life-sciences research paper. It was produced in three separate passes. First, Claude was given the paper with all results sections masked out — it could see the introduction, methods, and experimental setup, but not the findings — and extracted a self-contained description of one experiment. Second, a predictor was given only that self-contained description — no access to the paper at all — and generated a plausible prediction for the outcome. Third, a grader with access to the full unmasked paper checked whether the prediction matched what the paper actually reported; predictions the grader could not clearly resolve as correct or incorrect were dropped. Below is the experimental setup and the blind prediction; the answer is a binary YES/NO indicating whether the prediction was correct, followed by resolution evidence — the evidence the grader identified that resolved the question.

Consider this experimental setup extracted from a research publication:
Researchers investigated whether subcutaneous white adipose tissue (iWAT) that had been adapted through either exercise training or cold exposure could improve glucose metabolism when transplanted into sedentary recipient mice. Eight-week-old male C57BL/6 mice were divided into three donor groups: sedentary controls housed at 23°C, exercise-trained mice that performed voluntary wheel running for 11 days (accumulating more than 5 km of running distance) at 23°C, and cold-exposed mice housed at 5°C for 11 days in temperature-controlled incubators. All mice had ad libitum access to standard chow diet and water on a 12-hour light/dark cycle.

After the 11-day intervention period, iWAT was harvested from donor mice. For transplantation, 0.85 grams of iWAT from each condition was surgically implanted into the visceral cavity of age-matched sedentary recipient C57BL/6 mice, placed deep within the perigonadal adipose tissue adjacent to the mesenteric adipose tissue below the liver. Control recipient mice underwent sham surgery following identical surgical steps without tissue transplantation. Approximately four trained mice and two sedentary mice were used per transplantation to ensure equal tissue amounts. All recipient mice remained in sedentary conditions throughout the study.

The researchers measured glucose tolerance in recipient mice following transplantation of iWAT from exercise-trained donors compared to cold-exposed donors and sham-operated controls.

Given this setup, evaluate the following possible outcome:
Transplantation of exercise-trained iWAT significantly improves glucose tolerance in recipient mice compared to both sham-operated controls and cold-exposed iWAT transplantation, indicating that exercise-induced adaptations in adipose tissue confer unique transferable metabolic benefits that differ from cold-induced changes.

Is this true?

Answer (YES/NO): YES